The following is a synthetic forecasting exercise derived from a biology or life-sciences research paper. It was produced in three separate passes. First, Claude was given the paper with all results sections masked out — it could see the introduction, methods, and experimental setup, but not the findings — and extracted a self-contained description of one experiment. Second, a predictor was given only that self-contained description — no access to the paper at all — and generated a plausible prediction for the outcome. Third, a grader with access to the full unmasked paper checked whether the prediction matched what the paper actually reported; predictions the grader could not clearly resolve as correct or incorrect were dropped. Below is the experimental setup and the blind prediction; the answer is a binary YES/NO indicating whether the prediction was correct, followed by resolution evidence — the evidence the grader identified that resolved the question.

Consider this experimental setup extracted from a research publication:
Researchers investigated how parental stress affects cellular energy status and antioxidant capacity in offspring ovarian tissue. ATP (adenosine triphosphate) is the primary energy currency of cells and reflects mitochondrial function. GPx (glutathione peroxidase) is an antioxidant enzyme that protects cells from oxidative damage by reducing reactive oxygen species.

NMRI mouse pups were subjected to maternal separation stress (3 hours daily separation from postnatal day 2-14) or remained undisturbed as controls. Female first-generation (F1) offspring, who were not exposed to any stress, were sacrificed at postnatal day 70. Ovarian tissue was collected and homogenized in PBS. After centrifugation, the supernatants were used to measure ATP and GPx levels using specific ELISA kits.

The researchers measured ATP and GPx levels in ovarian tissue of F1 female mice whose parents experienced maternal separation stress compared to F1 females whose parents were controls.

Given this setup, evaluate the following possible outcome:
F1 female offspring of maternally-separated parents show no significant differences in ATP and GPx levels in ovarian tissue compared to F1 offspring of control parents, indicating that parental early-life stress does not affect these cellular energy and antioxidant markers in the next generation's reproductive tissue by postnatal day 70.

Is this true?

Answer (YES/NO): NO